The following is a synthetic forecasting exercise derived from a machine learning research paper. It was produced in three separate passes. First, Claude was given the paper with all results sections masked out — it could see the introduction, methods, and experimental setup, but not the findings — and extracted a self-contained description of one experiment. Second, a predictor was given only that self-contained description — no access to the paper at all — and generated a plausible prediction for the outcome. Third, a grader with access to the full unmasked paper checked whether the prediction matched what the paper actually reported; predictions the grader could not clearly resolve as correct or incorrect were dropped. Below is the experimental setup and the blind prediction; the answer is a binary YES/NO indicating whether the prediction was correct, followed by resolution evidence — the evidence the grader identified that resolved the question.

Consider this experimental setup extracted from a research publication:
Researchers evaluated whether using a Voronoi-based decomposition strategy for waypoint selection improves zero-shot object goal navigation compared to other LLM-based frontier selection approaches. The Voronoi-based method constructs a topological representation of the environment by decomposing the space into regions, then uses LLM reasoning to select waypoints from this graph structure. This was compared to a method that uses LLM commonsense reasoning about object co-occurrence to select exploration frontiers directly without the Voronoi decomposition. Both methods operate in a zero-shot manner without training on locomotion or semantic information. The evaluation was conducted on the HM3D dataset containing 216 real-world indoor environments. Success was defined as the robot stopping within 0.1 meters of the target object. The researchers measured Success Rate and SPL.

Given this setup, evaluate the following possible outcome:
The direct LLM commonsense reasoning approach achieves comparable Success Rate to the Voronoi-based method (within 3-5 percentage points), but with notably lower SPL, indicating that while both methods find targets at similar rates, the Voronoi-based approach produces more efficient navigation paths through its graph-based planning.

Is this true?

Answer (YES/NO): NO